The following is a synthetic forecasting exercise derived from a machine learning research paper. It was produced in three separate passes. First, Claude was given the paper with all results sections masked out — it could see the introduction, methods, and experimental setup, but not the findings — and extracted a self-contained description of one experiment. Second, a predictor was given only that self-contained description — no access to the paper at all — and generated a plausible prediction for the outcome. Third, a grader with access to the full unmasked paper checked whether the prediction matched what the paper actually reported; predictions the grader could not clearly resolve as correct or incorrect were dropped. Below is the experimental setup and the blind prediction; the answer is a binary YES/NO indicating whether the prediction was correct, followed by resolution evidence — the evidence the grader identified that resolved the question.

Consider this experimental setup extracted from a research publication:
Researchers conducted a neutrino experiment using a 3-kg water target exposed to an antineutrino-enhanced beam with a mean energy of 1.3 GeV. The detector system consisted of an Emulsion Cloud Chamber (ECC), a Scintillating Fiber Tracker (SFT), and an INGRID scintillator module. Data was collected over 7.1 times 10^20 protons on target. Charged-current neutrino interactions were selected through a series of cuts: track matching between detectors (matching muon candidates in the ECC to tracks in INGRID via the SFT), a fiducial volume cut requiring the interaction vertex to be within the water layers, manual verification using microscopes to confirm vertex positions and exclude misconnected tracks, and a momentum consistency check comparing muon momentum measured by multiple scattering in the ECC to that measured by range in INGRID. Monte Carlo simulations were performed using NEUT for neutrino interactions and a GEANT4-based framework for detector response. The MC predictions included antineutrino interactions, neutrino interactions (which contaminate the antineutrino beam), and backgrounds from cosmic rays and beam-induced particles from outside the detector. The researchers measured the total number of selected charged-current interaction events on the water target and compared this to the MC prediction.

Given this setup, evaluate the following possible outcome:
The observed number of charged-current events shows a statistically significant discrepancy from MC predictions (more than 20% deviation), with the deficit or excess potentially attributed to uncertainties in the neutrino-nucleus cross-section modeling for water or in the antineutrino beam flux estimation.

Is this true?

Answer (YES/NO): NO